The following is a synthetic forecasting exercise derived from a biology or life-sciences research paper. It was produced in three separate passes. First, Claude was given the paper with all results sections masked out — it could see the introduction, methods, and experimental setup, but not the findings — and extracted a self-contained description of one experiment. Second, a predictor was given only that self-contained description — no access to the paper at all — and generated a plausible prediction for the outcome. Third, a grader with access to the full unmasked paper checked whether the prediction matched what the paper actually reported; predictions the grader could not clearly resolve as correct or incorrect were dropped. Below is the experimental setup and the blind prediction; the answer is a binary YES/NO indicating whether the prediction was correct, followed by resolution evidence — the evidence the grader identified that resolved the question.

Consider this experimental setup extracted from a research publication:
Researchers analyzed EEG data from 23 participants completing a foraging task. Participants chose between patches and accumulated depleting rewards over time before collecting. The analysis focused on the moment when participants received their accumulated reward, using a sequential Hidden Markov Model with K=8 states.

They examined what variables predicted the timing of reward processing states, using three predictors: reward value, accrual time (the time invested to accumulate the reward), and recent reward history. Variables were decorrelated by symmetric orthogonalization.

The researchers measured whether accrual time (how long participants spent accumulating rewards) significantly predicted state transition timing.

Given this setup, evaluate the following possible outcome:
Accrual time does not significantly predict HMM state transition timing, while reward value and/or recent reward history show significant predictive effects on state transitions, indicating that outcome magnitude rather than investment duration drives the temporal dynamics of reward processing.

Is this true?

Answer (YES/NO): NO